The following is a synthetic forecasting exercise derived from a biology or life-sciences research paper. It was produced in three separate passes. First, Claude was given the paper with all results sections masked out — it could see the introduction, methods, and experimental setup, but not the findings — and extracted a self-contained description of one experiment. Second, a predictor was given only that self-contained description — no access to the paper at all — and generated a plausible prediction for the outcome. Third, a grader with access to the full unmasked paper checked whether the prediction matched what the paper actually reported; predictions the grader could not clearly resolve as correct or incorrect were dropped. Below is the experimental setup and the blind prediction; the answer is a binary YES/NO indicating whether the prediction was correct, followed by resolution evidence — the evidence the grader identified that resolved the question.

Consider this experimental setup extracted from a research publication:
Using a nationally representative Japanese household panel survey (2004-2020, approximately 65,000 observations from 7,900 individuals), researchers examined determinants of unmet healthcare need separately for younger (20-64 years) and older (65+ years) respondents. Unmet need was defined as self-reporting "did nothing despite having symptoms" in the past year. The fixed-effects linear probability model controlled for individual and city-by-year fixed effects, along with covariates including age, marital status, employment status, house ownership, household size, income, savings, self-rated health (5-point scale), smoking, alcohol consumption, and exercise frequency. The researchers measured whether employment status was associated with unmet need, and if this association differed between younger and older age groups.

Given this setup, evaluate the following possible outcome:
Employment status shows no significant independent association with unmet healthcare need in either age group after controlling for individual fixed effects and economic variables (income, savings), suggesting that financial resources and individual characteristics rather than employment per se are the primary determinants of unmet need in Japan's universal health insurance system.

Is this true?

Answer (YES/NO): NO